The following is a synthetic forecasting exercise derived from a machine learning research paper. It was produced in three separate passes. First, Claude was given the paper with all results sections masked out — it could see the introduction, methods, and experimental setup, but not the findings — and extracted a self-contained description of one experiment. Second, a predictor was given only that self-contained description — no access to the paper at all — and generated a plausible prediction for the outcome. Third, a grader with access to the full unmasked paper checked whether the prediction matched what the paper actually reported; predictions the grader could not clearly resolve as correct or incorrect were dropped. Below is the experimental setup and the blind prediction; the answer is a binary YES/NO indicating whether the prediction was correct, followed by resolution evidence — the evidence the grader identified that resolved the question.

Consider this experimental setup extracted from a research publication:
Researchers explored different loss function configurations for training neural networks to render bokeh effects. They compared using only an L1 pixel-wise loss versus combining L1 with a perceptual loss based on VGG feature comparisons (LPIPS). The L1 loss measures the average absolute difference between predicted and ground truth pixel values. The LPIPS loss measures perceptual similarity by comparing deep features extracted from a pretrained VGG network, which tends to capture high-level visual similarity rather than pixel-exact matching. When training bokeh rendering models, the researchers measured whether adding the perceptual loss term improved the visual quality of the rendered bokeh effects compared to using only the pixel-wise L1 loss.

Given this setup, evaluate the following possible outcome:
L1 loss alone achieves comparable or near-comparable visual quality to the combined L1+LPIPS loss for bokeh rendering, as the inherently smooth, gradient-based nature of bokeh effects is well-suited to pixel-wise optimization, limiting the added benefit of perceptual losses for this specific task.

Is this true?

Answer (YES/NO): NO